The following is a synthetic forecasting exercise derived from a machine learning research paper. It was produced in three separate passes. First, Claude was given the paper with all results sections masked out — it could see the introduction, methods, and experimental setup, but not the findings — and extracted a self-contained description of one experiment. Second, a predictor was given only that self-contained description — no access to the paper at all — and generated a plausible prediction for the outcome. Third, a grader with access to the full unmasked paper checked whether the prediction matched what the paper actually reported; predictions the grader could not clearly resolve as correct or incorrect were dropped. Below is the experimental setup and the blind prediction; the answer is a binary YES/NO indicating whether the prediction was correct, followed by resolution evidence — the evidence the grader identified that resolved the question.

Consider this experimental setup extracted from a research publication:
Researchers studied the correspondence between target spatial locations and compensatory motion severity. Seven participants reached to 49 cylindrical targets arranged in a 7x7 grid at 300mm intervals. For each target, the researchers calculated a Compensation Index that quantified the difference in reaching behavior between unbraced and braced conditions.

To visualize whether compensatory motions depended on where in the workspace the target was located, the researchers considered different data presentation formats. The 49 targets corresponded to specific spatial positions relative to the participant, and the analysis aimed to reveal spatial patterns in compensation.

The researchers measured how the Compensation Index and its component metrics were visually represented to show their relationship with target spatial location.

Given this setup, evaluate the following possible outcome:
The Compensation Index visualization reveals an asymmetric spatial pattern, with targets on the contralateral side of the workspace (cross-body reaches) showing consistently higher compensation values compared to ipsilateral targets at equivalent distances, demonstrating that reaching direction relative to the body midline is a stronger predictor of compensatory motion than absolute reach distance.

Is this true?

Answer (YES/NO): NO